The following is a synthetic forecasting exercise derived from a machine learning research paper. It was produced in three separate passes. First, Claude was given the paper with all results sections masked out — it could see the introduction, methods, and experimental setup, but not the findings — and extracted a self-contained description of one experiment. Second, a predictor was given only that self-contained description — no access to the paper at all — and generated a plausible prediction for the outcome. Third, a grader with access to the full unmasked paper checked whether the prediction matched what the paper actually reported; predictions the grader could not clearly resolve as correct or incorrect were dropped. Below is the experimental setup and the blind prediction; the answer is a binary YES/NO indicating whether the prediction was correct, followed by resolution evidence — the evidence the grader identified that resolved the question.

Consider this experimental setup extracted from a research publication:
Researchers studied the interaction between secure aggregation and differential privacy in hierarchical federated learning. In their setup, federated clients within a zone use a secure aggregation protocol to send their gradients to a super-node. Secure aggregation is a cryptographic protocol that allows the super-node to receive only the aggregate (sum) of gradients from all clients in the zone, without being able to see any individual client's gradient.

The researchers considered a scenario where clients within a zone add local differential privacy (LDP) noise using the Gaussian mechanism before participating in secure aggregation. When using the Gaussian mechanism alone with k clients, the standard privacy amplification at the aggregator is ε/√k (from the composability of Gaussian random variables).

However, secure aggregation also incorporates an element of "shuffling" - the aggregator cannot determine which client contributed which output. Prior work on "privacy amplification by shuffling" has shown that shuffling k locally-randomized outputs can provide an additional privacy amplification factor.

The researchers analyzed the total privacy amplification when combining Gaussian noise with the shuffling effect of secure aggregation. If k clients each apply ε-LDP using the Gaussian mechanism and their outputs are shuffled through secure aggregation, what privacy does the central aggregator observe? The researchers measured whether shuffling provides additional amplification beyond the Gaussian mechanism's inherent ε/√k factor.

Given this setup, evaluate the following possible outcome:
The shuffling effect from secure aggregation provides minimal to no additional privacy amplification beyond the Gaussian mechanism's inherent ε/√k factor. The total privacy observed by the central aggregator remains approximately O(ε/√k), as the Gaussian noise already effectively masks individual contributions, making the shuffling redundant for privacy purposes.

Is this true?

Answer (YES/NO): NO